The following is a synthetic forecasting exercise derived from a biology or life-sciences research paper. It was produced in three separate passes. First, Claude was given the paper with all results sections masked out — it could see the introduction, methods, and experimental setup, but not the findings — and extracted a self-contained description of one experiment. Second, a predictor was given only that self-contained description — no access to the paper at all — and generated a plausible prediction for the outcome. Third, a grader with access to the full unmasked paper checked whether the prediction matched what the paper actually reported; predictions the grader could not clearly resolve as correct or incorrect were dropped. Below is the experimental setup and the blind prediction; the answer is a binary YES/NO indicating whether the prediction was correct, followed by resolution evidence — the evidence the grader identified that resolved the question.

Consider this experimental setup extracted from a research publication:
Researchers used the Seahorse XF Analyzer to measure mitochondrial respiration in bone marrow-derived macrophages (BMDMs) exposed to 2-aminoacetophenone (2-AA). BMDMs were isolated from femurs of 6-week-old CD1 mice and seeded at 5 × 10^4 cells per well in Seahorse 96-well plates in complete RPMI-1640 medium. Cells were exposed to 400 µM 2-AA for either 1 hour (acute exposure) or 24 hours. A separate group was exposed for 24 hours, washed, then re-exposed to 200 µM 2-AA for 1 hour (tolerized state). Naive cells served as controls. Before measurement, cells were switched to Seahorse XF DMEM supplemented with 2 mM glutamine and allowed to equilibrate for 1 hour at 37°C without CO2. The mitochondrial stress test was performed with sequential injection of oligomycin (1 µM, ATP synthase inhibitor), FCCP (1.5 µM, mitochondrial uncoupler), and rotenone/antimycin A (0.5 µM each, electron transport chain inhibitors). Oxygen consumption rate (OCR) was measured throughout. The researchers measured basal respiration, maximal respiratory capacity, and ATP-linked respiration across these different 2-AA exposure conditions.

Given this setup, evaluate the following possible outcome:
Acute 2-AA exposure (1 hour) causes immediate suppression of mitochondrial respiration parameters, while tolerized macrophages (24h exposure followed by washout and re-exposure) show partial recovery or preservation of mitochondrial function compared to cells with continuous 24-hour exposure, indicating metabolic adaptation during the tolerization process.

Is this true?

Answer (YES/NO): NO